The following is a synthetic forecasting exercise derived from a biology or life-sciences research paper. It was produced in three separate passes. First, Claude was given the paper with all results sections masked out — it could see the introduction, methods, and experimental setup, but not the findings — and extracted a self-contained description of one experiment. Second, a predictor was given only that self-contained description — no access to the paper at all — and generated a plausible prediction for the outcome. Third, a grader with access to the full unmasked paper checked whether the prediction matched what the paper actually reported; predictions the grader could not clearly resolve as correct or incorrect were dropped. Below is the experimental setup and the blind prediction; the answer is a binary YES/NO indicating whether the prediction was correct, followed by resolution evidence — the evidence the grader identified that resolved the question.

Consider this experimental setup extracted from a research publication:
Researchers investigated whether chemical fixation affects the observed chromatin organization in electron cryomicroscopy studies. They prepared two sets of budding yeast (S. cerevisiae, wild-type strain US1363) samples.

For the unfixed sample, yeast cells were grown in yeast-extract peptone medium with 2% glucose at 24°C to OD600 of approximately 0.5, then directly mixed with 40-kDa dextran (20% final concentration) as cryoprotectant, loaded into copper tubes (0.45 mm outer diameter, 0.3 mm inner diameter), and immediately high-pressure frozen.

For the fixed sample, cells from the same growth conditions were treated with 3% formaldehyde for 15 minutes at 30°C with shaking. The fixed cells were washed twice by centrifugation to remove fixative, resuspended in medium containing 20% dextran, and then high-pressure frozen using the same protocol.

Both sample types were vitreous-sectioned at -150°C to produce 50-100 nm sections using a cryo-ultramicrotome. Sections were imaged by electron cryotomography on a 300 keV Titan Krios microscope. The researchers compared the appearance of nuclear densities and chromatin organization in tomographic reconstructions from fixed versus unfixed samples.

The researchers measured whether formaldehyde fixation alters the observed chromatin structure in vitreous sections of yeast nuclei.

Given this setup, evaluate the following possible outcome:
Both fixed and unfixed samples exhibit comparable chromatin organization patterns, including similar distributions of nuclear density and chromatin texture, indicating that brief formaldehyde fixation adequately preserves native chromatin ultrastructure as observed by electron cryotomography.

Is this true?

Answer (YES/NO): YES